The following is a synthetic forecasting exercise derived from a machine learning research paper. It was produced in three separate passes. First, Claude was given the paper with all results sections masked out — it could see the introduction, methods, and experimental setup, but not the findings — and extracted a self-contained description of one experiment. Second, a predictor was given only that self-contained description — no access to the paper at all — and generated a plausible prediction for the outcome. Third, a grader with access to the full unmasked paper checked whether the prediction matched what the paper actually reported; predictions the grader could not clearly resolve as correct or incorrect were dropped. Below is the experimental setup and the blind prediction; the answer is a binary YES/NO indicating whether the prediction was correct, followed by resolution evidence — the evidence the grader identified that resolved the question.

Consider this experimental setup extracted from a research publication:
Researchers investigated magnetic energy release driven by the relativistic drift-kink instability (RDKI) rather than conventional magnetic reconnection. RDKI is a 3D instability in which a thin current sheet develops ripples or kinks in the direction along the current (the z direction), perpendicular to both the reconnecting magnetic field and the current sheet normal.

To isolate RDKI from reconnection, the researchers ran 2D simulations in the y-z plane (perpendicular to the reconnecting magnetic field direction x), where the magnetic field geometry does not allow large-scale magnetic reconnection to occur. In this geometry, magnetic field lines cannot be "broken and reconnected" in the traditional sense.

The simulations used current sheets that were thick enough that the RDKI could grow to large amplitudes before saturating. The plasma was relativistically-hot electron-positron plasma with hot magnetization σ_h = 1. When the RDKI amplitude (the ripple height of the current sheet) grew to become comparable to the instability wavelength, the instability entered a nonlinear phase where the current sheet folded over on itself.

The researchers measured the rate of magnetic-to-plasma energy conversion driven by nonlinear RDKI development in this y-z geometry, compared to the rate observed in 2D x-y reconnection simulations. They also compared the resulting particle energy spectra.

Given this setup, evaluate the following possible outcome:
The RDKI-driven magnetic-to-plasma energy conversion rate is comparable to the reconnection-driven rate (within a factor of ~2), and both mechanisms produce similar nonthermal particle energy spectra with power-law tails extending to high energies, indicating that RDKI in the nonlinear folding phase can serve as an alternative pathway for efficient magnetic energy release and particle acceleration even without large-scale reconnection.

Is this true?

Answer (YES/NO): YES